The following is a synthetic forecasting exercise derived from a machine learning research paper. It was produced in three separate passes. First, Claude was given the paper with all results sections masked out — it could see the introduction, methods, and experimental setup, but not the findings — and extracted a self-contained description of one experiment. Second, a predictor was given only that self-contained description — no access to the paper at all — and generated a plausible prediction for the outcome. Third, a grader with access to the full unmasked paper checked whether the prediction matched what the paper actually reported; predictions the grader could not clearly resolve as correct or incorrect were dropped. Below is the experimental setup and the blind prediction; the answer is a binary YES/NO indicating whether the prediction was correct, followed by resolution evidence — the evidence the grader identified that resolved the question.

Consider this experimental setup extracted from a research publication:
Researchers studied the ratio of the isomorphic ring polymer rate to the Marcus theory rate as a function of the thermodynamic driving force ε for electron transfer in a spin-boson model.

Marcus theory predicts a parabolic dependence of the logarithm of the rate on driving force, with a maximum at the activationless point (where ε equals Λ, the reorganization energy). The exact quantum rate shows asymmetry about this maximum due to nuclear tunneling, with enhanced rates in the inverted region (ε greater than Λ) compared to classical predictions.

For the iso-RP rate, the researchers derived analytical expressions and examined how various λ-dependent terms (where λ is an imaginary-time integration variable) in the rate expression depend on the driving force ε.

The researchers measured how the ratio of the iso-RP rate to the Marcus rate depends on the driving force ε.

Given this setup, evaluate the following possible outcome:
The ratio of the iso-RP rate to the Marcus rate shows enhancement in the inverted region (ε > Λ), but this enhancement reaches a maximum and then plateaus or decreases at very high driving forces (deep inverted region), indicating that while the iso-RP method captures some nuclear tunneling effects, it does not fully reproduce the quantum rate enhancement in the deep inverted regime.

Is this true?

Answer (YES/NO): NO